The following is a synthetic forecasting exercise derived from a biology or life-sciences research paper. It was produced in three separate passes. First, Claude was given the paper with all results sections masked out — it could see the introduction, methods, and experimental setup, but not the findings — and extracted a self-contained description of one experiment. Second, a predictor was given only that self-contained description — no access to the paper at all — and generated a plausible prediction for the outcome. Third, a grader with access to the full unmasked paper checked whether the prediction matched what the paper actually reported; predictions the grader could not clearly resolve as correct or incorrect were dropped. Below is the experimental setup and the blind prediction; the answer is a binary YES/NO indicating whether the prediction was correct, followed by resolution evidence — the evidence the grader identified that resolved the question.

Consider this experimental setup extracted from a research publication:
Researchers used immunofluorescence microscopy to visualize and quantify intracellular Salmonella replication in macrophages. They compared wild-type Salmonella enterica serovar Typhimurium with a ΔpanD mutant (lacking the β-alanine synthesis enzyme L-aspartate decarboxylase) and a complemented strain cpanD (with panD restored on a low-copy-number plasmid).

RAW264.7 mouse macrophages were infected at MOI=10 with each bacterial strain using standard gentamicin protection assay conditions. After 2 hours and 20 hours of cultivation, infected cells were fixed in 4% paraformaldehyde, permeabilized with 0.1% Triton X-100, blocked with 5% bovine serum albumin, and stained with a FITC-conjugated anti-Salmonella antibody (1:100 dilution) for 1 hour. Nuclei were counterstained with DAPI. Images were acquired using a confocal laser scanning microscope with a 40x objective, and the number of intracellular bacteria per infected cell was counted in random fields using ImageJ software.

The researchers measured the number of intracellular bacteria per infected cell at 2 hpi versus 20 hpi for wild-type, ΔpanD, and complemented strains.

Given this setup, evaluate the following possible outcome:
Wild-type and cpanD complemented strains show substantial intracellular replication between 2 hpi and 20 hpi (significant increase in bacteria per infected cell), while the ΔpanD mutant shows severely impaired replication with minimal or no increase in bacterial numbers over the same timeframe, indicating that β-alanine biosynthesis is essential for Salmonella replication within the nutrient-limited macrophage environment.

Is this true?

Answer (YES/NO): YES